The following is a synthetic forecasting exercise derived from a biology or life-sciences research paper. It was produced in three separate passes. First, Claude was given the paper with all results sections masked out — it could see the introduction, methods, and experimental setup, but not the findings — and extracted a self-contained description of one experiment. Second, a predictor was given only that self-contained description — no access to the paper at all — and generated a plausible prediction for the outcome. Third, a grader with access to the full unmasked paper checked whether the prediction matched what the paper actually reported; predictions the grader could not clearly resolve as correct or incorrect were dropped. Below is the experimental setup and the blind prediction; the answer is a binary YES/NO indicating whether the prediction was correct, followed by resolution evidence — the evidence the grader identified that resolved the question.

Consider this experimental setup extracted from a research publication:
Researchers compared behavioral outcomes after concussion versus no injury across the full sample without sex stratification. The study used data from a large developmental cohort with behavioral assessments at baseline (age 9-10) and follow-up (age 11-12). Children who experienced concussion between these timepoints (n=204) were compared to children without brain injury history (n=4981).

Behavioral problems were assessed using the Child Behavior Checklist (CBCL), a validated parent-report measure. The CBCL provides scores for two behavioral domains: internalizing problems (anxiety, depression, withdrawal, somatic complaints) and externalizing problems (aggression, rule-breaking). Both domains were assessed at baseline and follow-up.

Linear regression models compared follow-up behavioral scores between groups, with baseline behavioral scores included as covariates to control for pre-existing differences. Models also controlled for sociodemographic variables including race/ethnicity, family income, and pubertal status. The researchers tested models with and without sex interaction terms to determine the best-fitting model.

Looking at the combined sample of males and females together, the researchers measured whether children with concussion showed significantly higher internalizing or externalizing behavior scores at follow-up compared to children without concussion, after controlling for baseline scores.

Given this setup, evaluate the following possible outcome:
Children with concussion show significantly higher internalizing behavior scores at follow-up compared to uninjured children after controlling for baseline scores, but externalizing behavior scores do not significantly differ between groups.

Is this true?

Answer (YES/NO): NO